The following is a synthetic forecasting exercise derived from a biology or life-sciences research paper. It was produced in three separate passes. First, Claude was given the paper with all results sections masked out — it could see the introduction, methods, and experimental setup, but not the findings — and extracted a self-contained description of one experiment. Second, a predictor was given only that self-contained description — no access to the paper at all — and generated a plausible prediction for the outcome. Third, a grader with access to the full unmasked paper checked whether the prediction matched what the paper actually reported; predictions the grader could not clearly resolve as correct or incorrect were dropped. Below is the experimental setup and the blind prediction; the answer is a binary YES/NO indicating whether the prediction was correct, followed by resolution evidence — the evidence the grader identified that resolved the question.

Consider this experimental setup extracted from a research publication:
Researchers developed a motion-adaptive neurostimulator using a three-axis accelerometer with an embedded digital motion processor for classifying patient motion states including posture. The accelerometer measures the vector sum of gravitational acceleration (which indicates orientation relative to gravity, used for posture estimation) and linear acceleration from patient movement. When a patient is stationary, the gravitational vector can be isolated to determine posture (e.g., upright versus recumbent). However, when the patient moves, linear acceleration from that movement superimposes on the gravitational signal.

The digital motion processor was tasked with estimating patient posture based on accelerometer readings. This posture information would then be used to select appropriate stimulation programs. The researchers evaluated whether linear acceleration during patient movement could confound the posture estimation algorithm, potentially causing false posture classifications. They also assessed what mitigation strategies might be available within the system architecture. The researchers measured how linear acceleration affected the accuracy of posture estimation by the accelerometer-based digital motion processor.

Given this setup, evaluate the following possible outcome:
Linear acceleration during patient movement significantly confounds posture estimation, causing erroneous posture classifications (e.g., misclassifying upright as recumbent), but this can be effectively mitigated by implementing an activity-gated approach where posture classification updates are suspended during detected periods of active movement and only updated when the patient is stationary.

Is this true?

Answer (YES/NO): NO